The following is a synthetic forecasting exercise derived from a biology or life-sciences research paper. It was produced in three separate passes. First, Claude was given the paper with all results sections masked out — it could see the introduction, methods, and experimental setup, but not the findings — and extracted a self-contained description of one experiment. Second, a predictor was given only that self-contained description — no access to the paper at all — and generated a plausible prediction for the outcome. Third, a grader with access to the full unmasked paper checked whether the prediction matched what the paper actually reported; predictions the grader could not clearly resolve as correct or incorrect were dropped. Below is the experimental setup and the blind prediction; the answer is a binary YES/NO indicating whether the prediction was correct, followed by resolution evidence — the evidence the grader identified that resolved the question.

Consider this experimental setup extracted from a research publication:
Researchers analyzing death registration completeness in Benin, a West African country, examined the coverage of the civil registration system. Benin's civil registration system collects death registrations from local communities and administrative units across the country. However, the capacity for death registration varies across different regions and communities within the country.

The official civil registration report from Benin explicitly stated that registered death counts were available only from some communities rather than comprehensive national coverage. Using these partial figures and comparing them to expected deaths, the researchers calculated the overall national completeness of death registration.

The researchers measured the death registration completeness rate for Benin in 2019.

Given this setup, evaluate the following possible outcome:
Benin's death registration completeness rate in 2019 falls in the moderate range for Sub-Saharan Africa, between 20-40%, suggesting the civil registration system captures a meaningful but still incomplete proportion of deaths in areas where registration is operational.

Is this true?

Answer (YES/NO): NO